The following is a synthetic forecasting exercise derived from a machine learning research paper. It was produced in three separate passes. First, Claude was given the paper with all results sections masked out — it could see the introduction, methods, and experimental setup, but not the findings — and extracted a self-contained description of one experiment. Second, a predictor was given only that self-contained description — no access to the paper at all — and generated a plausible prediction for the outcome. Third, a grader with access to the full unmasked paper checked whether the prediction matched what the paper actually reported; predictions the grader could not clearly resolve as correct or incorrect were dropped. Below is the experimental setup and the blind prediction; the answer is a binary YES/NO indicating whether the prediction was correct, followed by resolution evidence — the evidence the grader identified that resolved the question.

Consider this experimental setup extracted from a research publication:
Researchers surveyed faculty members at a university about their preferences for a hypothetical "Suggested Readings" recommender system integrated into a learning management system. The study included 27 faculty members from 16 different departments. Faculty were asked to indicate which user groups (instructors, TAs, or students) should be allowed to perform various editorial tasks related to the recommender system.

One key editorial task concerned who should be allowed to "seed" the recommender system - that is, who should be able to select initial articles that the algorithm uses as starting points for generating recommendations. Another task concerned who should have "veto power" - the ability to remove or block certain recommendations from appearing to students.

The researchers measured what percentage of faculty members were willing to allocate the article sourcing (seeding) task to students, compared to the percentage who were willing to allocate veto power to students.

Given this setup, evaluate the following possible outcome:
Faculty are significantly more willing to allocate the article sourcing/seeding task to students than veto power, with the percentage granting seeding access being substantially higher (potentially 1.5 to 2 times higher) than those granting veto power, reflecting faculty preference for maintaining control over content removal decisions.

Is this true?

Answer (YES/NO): NO